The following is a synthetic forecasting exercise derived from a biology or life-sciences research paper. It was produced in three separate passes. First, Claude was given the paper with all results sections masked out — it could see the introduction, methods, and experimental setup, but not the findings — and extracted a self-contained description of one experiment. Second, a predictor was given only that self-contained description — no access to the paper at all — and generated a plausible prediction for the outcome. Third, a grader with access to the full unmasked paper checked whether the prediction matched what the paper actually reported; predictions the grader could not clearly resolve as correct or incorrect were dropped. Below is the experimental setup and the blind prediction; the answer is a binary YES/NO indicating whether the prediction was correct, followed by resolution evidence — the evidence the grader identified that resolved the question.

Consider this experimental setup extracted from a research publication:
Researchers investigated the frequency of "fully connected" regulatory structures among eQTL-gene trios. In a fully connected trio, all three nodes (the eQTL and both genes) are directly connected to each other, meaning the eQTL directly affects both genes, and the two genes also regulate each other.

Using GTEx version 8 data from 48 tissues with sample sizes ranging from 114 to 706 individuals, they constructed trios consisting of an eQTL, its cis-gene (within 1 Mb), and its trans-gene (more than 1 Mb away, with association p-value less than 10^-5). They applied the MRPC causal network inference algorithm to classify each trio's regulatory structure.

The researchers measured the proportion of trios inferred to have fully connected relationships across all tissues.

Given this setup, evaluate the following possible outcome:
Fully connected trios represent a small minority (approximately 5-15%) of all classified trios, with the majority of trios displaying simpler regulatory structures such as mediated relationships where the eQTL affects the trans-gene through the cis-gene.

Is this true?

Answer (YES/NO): NO